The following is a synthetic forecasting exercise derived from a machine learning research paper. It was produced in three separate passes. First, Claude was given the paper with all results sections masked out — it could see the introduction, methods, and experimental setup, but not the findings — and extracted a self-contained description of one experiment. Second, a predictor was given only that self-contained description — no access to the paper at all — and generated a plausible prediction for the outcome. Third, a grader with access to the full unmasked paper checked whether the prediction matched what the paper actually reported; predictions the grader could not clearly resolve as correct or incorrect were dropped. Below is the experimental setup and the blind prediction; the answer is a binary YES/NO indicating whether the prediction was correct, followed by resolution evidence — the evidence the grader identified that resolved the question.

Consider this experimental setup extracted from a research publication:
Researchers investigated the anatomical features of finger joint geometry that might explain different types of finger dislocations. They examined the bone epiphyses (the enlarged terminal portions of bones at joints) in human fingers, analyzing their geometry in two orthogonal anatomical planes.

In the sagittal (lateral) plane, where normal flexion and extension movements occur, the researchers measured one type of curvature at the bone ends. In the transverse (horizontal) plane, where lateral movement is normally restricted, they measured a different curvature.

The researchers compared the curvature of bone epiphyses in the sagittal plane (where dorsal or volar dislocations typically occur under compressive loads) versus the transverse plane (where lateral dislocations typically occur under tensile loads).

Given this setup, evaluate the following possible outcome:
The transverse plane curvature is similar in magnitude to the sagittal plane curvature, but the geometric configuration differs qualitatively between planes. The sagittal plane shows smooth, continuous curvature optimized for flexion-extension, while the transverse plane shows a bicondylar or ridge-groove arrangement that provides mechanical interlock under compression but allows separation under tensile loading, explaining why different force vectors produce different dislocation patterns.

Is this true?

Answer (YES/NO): NO